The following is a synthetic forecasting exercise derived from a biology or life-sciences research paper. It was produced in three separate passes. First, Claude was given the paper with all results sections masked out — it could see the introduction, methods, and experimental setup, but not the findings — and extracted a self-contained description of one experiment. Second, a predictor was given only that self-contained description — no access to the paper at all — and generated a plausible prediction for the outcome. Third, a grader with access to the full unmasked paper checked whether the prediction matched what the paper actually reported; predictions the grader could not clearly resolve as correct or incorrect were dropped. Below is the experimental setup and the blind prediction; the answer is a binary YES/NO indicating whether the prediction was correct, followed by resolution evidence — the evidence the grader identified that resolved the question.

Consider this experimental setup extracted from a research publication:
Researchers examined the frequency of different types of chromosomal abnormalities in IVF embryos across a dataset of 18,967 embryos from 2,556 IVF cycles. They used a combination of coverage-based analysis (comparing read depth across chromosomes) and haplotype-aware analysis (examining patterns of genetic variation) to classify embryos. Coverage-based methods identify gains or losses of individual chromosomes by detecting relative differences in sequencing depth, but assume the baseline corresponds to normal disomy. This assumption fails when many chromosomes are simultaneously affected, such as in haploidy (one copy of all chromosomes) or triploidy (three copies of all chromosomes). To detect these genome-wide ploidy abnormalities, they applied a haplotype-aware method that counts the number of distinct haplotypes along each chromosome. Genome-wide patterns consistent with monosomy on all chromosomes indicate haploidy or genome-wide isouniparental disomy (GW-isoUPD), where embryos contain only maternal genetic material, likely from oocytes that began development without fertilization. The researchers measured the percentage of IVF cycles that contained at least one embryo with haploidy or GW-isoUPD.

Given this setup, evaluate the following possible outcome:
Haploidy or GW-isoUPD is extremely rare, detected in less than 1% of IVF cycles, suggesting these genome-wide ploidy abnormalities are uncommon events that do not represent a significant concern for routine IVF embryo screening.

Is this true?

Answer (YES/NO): NO